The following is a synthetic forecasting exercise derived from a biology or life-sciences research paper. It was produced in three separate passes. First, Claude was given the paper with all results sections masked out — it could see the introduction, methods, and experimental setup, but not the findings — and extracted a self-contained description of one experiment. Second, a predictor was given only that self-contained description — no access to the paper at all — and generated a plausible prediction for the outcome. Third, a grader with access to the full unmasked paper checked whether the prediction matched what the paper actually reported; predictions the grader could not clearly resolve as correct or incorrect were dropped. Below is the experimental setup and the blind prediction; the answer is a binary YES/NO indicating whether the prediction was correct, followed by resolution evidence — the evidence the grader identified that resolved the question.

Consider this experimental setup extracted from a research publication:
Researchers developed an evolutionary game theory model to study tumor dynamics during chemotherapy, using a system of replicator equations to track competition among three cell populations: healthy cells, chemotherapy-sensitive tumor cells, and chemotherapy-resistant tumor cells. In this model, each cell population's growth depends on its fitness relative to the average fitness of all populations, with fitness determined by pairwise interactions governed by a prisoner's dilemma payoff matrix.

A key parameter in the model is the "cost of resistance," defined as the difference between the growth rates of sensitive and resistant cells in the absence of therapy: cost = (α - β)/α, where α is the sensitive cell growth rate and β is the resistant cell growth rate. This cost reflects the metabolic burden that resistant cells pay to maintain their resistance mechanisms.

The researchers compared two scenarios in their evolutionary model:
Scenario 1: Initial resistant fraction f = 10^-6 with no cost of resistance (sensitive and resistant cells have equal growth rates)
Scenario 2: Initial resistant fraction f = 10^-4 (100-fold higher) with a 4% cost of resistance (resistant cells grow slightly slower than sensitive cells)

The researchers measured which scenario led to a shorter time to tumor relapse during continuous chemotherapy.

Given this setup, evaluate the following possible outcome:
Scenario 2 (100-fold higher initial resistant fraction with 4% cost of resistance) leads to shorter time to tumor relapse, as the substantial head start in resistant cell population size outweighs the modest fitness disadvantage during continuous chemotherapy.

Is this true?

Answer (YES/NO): NO